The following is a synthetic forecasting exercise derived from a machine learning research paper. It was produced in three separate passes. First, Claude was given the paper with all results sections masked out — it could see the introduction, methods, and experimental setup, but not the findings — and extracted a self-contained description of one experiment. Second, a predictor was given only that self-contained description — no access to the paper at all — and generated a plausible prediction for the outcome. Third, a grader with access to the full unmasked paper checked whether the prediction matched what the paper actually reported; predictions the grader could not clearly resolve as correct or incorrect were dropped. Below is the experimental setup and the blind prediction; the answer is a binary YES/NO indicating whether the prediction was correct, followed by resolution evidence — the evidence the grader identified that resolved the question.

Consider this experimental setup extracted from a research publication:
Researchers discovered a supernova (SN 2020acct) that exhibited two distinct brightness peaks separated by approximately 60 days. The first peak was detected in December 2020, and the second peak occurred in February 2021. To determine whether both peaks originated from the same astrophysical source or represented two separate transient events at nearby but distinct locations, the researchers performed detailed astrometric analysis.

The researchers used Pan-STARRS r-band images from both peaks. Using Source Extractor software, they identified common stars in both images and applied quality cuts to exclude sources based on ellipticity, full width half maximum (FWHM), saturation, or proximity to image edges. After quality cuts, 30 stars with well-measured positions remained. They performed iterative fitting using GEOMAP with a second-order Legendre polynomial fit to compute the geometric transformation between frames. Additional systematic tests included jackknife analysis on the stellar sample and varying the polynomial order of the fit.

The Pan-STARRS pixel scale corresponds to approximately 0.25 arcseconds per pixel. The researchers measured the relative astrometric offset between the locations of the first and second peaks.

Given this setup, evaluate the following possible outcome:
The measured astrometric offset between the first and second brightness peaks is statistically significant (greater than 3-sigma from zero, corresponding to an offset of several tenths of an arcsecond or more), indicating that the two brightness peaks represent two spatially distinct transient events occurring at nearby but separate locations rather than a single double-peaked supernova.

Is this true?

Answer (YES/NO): NO